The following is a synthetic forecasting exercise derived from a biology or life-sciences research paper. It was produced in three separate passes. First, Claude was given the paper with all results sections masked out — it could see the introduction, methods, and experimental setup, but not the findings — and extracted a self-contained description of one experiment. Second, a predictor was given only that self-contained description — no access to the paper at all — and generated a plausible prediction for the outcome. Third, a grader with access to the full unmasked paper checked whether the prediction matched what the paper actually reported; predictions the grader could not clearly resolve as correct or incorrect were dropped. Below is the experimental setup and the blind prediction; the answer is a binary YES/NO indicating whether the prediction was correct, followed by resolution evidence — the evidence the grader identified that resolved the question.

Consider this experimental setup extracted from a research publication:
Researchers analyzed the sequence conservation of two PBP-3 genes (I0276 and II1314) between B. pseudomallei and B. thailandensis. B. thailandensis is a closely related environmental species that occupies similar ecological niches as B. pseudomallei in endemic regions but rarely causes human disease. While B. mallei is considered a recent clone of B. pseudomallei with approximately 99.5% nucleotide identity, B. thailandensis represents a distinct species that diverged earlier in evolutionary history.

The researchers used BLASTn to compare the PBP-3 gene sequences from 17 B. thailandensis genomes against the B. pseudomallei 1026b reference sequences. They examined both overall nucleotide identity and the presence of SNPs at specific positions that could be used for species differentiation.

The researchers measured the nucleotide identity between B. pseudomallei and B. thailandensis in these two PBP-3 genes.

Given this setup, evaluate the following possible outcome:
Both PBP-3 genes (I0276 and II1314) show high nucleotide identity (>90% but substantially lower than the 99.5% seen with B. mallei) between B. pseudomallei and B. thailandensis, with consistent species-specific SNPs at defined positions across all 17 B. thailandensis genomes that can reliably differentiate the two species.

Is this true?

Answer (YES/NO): NO